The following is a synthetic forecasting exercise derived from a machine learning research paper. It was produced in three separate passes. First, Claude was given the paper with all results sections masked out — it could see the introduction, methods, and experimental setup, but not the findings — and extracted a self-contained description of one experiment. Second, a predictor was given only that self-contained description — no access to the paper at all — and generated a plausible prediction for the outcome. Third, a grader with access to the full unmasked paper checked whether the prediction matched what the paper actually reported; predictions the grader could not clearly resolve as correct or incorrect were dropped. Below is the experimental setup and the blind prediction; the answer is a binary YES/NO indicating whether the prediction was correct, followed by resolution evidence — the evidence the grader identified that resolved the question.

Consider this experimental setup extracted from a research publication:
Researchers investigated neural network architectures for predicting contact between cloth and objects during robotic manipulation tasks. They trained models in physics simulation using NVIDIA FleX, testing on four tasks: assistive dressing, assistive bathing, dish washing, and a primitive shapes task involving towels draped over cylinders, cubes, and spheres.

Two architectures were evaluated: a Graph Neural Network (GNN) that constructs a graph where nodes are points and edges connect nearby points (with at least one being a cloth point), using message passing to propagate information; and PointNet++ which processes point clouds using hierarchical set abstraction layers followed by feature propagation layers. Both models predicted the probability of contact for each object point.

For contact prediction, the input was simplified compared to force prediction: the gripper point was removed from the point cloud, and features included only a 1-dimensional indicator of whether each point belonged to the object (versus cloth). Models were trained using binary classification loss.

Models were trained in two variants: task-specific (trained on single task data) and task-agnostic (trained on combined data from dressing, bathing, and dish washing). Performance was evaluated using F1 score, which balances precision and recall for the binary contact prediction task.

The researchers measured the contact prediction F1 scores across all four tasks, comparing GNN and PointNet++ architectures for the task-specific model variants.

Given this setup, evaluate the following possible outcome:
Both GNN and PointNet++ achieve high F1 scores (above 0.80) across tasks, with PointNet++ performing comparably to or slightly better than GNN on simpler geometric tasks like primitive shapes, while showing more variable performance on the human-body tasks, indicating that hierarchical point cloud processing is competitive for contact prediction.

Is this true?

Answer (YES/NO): NO